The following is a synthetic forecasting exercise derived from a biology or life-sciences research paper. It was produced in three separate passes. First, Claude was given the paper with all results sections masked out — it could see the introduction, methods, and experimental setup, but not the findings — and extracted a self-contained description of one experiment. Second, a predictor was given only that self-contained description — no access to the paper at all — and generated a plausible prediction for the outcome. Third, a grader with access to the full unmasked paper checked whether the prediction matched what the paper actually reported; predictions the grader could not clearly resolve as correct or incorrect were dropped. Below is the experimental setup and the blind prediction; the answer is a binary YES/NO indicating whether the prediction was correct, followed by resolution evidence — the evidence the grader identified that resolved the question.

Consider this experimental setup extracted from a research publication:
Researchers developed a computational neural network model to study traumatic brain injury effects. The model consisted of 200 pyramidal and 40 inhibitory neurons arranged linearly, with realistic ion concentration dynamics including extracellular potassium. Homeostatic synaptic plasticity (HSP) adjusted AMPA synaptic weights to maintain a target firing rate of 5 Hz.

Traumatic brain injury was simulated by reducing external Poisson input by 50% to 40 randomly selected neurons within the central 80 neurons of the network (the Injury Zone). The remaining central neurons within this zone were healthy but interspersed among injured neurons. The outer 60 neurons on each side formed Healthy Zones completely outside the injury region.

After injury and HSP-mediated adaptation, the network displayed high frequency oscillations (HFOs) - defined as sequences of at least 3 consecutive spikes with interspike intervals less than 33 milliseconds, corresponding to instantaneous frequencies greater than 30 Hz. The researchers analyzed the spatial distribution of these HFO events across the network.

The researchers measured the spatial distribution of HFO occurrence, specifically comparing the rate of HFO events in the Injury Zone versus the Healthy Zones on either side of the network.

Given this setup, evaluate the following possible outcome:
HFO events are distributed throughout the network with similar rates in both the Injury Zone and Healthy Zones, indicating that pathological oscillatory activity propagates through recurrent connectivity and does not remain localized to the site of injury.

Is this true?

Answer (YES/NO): NO